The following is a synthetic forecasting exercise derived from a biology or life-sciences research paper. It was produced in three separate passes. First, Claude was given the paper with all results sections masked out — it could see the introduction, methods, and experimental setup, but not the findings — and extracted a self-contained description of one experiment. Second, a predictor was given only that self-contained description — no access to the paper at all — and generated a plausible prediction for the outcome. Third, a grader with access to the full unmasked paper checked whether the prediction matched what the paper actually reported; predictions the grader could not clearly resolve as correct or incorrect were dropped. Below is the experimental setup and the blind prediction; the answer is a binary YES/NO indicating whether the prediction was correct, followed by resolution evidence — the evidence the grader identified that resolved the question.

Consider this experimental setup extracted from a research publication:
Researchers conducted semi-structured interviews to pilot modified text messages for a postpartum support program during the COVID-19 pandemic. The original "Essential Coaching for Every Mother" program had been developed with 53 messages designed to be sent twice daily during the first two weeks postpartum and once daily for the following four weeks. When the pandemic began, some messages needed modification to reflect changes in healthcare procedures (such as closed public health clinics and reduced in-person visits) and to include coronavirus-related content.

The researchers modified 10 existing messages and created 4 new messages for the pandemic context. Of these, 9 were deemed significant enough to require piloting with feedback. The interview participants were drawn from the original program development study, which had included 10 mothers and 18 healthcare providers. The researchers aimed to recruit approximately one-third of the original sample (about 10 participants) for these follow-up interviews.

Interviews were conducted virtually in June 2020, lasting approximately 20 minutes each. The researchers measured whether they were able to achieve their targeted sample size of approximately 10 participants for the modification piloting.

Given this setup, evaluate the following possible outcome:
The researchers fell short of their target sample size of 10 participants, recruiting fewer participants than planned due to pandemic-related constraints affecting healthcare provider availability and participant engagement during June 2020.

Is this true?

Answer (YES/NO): NO